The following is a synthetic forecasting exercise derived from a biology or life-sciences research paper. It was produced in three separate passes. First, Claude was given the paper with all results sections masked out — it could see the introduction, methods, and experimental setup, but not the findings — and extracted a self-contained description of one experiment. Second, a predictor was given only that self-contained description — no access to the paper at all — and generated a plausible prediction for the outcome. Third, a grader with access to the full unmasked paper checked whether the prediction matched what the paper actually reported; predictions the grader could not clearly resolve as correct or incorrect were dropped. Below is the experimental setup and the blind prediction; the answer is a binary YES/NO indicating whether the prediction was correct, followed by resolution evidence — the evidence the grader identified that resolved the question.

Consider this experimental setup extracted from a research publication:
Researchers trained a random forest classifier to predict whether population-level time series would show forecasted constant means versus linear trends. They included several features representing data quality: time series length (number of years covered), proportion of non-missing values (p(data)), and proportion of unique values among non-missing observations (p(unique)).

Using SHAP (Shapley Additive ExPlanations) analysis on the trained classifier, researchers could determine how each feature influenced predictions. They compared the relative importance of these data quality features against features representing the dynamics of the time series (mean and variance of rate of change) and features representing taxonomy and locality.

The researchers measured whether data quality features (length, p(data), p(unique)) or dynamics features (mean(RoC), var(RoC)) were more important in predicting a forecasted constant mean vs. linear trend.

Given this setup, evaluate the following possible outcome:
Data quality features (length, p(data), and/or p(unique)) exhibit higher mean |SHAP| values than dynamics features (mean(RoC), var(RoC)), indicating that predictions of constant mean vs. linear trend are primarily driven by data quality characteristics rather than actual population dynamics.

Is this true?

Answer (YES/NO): NO